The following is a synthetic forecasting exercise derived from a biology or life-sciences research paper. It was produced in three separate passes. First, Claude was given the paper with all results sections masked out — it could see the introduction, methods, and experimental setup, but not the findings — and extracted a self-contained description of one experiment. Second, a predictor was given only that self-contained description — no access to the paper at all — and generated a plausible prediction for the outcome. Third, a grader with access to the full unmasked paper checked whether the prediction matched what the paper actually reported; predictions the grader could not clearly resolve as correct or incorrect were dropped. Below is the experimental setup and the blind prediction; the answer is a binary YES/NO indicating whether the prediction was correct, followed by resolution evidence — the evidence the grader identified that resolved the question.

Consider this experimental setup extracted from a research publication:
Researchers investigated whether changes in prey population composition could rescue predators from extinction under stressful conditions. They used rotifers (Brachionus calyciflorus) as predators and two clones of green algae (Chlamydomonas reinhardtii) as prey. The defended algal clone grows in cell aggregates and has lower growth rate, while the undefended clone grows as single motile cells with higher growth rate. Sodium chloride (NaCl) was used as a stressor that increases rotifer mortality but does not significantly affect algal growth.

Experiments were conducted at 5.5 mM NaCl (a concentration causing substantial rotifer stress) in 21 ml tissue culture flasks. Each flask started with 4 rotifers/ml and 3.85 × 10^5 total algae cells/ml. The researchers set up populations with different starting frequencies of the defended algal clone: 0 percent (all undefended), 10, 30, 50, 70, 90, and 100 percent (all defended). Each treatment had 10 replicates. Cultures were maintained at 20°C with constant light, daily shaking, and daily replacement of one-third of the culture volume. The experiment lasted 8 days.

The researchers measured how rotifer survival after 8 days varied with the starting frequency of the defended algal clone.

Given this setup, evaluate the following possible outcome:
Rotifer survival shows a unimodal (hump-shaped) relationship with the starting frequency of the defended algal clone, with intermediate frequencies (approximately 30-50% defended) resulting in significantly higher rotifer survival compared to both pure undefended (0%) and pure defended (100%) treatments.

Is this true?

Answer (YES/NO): NO